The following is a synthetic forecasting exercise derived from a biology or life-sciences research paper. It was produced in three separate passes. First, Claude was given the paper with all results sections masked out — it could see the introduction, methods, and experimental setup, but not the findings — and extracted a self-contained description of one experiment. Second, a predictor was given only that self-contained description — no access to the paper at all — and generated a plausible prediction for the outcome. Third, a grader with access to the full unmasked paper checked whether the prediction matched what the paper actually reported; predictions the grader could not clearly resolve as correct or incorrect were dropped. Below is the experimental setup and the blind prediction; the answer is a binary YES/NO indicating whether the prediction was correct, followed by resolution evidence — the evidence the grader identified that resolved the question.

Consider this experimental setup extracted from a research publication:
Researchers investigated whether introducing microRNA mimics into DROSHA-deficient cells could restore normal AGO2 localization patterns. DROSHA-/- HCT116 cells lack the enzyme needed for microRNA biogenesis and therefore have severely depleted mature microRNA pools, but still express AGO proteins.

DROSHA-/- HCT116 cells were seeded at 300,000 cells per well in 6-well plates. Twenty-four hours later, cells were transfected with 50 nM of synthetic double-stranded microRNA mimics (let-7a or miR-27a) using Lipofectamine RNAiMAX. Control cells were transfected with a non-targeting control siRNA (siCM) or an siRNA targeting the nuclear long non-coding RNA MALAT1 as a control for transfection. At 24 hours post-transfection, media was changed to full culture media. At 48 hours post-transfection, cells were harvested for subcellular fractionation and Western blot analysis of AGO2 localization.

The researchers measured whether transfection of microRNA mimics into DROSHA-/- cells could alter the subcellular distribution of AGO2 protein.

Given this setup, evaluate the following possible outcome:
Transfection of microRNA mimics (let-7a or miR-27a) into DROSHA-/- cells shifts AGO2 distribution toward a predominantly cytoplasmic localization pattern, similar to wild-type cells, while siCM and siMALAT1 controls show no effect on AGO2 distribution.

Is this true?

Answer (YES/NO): NO